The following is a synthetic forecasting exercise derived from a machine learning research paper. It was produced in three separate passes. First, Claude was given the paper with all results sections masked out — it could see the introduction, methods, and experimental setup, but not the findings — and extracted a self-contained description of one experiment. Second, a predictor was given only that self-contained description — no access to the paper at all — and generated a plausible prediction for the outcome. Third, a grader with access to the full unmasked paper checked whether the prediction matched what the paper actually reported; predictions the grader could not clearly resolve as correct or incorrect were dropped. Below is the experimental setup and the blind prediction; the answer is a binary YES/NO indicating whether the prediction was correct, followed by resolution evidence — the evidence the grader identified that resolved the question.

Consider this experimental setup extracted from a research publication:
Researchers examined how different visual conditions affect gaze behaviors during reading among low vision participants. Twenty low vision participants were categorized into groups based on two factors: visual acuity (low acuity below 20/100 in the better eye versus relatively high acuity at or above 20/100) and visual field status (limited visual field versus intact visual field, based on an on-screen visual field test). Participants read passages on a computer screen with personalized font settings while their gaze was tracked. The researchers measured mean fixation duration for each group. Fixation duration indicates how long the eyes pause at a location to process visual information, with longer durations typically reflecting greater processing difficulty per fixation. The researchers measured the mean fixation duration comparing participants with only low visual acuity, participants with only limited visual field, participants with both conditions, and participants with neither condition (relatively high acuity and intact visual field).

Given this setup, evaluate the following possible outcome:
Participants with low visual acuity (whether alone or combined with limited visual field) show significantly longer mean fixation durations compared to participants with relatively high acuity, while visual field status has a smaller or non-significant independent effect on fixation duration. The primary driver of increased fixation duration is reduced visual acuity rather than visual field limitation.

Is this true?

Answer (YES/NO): NO